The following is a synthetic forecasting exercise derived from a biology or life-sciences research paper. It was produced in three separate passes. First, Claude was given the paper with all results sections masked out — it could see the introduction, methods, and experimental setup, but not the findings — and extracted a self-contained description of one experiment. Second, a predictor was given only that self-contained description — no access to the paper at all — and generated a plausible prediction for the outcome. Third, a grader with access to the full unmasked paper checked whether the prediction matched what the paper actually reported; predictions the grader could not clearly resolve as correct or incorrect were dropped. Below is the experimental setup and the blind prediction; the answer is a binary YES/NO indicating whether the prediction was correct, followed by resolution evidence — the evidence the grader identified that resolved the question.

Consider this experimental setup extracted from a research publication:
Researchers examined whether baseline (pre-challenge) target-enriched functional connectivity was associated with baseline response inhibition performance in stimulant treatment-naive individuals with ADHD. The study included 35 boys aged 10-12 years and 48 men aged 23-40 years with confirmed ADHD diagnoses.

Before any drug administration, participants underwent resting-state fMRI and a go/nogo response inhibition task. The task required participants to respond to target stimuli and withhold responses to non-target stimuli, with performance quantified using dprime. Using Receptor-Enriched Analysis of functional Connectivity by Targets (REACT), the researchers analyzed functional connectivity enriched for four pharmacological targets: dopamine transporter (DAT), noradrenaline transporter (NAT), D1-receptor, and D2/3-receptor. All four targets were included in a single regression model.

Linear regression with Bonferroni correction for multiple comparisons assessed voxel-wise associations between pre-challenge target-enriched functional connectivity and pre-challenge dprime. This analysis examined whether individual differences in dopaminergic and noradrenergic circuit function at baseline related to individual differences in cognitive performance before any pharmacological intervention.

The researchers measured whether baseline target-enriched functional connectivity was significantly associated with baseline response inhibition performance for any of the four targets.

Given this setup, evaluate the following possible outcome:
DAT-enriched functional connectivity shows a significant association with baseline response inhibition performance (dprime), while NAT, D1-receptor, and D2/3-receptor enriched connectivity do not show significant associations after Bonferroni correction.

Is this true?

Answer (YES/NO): NO